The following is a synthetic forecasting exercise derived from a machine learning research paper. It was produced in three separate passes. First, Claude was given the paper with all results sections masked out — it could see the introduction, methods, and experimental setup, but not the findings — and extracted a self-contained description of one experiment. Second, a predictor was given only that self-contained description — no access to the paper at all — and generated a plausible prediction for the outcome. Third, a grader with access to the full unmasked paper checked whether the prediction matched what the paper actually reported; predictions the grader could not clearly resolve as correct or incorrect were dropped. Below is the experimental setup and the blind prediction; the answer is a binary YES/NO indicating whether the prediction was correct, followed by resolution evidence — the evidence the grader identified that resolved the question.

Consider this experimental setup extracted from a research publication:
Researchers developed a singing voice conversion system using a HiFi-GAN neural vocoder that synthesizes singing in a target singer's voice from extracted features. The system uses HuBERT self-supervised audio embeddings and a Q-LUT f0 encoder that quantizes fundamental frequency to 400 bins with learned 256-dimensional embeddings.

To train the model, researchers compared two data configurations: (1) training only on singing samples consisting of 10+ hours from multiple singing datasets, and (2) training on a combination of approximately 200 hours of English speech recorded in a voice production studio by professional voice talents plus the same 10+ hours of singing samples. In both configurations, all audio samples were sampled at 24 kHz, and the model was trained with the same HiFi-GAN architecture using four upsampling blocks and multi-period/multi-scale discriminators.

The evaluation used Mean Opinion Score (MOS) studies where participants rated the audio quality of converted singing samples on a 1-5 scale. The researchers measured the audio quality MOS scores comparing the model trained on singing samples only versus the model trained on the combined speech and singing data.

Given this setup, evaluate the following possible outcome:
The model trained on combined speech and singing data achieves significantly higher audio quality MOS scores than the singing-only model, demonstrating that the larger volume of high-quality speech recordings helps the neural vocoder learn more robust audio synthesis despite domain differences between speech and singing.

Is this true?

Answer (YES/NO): YES